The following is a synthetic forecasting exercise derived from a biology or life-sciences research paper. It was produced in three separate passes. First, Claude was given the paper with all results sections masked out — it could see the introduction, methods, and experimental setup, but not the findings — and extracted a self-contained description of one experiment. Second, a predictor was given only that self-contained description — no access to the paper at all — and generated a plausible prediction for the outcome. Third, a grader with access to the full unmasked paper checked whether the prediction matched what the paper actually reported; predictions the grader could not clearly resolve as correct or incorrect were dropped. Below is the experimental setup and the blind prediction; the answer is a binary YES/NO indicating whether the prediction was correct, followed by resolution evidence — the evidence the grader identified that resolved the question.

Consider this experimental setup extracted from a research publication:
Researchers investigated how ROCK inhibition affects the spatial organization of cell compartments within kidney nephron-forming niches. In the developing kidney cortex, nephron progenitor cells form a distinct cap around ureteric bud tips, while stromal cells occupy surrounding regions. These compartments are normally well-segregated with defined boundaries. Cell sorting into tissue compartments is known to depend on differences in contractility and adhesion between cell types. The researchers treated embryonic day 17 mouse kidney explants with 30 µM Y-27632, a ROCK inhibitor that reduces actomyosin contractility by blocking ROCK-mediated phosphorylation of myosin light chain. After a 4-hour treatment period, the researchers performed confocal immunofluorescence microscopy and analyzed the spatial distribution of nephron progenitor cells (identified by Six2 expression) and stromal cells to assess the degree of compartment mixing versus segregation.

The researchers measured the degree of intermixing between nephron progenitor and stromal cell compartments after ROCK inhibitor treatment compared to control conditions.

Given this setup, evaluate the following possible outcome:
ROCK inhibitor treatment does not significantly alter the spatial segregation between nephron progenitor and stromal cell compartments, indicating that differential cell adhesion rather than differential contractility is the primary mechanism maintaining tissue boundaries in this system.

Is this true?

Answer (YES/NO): NO